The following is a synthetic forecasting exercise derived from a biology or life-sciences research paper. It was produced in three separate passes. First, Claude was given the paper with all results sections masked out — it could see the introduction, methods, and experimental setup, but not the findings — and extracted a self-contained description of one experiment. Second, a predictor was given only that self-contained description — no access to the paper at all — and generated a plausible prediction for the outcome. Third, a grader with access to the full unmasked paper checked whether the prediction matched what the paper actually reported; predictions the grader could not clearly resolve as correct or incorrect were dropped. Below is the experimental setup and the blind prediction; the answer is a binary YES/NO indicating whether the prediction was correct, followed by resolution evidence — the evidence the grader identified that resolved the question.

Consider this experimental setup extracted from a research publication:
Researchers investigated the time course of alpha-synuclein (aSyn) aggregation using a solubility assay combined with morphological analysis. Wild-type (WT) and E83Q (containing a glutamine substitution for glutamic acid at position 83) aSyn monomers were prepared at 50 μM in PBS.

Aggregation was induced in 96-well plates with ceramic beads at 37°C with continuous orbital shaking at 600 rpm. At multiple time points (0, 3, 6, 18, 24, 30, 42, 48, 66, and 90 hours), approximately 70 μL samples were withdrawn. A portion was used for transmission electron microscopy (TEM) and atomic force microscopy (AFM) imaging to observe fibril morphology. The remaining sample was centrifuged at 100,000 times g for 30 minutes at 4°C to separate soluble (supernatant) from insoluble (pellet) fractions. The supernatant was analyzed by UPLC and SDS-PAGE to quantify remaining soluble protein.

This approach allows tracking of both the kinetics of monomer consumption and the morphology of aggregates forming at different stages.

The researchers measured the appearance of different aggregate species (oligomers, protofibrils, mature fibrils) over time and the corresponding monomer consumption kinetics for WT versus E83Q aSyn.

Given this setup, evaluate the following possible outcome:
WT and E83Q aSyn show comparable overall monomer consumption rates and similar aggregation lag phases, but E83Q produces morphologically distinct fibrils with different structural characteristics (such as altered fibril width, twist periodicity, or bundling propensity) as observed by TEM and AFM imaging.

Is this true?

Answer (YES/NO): NO